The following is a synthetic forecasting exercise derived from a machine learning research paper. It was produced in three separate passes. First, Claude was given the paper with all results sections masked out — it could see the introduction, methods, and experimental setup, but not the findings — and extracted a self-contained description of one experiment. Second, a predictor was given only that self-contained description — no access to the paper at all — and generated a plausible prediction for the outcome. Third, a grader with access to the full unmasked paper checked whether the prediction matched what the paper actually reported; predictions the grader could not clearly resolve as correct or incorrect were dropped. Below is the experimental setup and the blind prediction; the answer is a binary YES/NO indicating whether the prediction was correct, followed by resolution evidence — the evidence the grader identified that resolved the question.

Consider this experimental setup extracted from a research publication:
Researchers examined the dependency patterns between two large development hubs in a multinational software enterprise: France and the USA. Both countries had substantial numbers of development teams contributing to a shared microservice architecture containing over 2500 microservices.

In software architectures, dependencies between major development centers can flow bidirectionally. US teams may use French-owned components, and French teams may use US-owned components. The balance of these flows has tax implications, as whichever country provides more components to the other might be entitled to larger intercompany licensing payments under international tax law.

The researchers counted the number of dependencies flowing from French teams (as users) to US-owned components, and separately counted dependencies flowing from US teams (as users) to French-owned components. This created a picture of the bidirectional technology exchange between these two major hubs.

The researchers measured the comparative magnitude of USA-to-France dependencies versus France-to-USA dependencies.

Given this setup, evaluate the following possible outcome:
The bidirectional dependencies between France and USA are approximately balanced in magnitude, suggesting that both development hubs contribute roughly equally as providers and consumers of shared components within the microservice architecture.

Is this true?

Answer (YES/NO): NO